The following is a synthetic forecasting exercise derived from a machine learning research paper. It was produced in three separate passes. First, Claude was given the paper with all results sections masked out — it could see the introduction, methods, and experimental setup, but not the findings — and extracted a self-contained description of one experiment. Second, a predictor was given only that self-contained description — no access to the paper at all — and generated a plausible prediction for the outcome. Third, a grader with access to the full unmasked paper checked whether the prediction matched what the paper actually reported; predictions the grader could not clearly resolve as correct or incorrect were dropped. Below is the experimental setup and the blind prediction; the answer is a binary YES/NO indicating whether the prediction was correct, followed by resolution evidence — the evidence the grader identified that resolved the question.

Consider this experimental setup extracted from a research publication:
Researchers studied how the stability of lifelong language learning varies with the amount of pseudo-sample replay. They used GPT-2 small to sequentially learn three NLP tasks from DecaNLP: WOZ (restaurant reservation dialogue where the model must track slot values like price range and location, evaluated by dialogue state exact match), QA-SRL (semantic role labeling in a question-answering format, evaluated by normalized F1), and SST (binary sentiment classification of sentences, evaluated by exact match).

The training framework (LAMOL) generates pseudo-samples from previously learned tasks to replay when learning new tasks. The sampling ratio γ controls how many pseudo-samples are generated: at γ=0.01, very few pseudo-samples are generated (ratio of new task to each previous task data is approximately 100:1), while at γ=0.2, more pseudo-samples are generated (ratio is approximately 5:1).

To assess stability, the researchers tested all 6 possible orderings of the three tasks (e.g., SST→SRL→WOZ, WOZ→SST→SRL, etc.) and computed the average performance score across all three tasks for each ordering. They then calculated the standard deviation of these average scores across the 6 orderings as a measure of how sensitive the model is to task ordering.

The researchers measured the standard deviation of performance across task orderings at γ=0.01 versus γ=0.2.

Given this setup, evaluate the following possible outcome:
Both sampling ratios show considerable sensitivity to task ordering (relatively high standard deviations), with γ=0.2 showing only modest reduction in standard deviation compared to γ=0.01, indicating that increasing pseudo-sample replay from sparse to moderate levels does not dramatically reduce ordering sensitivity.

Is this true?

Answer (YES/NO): NO